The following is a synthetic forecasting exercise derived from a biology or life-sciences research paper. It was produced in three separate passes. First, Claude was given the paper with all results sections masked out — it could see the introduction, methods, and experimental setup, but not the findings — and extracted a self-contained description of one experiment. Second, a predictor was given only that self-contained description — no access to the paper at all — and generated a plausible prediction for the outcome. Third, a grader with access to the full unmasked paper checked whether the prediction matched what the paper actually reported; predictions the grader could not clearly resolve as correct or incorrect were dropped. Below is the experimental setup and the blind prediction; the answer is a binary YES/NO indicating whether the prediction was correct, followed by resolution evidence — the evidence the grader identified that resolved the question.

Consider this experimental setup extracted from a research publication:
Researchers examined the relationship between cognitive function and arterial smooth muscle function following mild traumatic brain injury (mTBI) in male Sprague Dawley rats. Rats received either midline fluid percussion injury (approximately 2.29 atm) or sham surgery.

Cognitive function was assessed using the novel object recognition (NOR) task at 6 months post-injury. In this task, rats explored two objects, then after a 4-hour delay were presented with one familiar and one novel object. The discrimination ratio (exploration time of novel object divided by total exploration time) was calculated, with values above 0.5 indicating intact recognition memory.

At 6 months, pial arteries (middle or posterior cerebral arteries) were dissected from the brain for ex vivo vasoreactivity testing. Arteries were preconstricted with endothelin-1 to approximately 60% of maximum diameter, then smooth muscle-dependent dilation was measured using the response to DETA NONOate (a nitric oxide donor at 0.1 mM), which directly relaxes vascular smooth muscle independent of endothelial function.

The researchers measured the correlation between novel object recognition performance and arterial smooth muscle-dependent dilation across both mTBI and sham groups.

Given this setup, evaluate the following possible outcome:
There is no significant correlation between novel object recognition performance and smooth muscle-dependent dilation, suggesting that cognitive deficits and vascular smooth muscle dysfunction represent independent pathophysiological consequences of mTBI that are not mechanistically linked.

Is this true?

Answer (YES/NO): NO